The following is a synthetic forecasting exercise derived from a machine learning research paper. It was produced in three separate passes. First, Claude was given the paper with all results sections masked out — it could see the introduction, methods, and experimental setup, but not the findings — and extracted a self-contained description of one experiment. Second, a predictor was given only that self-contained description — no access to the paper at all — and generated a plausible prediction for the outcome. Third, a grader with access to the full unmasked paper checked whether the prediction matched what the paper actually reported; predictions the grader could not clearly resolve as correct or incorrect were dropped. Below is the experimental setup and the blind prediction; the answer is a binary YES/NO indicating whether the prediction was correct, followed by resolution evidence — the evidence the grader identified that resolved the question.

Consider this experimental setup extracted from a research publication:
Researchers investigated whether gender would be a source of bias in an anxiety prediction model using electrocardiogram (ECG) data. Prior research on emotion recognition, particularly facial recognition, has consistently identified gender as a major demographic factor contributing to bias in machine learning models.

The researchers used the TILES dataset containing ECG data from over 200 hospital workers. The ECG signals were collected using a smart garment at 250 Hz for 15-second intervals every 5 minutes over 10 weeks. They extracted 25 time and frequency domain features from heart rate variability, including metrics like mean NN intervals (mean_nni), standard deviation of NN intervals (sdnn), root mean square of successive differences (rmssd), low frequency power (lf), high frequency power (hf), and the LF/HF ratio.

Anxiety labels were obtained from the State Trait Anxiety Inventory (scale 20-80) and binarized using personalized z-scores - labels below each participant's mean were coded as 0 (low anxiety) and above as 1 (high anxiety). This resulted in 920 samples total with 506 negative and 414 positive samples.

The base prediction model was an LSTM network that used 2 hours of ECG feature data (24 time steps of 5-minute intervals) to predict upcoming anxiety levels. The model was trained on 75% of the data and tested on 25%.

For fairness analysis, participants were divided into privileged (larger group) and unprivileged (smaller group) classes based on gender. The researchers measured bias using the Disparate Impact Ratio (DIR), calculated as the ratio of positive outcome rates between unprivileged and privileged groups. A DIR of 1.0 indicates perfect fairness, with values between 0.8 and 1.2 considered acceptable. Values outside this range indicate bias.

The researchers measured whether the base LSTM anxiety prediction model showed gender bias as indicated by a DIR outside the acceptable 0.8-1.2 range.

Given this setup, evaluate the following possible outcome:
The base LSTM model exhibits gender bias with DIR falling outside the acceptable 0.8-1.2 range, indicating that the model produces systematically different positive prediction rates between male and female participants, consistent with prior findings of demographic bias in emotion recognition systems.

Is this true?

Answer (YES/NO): NO